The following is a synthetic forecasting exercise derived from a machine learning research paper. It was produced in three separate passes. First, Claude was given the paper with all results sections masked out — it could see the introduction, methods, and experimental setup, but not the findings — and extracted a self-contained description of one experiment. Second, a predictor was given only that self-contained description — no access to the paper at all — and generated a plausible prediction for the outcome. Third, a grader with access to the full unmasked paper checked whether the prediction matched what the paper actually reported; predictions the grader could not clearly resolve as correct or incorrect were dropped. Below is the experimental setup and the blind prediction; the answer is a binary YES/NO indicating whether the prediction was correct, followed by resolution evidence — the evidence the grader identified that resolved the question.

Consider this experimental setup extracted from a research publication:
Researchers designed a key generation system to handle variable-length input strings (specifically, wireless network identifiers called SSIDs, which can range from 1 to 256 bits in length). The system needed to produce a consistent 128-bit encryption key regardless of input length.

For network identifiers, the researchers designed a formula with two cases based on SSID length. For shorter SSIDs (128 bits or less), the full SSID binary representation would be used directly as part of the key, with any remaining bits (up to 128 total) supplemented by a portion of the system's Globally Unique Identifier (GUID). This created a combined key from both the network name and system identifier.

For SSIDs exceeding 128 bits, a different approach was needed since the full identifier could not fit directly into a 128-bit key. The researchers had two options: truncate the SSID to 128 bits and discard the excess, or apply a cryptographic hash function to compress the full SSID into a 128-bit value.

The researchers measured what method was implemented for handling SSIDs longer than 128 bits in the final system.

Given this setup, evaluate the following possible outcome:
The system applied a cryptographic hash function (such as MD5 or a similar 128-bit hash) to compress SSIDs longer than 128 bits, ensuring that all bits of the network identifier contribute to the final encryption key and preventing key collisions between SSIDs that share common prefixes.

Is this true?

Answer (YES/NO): YES